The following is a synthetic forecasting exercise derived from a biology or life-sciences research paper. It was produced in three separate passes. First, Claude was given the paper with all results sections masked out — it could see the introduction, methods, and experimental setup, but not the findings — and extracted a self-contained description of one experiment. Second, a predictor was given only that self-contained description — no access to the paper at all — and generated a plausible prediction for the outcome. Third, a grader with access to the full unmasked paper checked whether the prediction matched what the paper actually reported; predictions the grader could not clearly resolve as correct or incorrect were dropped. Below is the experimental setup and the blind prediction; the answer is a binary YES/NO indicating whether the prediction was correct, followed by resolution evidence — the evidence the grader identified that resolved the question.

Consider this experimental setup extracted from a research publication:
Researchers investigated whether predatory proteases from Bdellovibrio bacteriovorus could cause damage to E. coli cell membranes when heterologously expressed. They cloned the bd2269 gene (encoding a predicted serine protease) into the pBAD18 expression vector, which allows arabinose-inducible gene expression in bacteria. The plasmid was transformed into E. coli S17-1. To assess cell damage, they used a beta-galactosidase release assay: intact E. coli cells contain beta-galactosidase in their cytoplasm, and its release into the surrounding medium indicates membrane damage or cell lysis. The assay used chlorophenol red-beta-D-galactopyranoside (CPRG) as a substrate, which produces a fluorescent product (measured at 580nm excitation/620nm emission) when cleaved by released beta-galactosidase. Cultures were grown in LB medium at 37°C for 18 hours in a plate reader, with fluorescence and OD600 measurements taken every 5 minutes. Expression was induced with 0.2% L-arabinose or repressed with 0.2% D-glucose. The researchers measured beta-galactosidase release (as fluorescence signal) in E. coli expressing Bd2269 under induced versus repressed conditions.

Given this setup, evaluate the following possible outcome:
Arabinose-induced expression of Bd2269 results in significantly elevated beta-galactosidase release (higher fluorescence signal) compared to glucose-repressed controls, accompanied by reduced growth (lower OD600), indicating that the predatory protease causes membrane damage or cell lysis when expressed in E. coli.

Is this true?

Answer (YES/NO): YES